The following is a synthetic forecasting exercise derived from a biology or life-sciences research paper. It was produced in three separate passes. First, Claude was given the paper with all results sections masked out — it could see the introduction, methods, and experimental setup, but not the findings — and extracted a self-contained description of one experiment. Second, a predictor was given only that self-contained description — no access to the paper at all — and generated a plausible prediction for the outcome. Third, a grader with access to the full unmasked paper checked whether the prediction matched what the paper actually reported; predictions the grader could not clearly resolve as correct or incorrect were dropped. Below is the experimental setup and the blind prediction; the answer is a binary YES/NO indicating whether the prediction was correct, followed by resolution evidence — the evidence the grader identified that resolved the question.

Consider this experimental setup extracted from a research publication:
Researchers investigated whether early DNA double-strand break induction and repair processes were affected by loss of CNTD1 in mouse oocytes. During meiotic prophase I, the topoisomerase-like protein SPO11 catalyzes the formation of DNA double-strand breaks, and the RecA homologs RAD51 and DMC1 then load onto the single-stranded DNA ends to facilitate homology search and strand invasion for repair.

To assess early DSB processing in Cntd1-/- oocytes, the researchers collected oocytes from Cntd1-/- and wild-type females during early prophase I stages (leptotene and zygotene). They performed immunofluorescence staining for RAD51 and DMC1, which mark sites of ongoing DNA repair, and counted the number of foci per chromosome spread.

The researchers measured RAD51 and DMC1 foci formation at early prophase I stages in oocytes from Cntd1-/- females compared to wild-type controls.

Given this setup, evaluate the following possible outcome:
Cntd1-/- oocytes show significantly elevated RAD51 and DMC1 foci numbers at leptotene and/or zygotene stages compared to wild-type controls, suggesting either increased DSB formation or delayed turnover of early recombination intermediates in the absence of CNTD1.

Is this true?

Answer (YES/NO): NO